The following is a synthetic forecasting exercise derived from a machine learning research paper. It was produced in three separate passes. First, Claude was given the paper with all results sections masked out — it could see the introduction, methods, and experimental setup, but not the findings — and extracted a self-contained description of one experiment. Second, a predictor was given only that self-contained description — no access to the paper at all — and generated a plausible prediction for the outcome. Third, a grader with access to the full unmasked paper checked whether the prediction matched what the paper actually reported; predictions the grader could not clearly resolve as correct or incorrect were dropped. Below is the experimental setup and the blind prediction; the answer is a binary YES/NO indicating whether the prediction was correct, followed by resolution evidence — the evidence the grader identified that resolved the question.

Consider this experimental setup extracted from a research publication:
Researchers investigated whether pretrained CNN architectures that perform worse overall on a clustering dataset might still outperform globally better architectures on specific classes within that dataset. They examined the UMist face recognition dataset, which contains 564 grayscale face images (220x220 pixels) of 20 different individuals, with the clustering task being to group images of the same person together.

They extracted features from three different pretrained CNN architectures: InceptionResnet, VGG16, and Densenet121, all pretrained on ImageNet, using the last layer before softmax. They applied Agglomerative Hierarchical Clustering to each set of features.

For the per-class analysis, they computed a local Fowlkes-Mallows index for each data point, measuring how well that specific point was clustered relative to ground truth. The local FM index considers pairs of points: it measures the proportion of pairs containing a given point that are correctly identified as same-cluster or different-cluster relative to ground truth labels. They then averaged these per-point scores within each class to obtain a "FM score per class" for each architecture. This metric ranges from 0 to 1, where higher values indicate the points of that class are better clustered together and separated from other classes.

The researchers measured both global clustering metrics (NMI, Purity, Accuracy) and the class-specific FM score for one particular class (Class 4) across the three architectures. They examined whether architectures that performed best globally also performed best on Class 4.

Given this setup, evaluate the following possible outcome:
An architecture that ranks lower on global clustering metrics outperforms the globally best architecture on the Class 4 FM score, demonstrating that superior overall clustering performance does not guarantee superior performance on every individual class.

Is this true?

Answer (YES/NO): YES